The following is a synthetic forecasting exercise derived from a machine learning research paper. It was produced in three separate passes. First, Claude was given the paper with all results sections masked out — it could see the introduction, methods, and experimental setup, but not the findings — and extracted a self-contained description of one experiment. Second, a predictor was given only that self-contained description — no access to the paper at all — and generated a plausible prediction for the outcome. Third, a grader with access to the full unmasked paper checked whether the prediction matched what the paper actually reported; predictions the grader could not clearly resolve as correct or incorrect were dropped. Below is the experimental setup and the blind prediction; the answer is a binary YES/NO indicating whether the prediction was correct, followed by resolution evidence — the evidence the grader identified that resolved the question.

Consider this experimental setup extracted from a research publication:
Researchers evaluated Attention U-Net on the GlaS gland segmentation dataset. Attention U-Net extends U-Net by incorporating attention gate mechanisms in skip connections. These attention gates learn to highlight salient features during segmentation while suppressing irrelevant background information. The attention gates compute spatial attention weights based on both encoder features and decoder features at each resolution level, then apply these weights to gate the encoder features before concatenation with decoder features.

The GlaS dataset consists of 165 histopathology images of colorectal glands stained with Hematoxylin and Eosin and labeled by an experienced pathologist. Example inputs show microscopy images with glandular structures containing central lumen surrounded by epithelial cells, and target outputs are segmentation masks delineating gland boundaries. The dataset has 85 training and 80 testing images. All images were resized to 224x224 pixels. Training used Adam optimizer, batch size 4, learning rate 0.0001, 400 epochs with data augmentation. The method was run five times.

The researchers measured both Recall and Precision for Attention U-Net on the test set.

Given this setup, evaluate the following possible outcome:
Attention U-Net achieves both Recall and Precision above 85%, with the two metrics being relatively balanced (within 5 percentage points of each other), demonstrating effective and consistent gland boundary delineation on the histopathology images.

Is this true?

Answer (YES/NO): YES